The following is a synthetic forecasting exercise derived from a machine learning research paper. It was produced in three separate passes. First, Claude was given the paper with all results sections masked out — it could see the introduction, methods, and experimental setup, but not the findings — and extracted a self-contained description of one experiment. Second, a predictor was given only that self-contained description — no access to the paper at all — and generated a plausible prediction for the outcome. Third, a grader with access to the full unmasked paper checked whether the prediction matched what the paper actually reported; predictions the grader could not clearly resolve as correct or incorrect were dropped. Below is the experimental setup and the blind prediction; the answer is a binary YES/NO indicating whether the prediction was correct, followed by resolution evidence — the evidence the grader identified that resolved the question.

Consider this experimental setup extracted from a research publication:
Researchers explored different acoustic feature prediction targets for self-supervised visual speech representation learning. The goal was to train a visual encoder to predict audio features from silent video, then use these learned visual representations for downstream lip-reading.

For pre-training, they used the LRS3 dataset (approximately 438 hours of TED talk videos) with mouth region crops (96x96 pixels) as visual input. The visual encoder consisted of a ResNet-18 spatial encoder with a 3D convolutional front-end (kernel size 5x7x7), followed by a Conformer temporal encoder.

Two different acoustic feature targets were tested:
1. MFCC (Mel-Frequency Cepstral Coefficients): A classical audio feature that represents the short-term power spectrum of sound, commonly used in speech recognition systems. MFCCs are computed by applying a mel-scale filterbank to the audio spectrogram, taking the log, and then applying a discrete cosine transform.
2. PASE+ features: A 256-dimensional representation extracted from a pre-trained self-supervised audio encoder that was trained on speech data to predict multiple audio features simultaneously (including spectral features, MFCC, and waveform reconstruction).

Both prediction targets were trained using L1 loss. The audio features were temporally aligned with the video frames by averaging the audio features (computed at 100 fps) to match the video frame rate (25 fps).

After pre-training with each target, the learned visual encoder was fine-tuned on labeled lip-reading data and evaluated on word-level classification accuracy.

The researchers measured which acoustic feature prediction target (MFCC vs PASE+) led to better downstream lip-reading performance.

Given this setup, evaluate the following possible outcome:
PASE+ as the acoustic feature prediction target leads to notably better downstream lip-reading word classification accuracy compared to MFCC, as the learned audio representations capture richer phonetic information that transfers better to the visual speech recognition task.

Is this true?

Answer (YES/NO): YES